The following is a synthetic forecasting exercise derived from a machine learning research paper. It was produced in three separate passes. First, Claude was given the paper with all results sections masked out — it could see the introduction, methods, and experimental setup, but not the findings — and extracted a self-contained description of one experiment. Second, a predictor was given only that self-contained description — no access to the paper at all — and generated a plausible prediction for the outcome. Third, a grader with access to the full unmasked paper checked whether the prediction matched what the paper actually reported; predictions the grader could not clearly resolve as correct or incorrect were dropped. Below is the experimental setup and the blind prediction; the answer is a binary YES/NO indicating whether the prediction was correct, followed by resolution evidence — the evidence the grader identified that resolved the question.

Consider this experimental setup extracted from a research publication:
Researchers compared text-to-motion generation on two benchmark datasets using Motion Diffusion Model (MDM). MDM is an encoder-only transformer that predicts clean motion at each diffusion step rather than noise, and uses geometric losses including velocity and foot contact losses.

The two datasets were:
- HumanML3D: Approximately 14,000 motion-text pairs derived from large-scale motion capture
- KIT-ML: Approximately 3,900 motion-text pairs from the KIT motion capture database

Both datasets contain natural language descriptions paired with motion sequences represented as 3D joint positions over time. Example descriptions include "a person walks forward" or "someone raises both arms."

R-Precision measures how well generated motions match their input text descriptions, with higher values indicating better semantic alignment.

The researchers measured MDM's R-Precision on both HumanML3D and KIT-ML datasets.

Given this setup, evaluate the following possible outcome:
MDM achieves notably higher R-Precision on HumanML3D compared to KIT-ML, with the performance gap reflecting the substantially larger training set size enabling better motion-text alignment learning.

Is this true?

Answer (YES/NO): NO